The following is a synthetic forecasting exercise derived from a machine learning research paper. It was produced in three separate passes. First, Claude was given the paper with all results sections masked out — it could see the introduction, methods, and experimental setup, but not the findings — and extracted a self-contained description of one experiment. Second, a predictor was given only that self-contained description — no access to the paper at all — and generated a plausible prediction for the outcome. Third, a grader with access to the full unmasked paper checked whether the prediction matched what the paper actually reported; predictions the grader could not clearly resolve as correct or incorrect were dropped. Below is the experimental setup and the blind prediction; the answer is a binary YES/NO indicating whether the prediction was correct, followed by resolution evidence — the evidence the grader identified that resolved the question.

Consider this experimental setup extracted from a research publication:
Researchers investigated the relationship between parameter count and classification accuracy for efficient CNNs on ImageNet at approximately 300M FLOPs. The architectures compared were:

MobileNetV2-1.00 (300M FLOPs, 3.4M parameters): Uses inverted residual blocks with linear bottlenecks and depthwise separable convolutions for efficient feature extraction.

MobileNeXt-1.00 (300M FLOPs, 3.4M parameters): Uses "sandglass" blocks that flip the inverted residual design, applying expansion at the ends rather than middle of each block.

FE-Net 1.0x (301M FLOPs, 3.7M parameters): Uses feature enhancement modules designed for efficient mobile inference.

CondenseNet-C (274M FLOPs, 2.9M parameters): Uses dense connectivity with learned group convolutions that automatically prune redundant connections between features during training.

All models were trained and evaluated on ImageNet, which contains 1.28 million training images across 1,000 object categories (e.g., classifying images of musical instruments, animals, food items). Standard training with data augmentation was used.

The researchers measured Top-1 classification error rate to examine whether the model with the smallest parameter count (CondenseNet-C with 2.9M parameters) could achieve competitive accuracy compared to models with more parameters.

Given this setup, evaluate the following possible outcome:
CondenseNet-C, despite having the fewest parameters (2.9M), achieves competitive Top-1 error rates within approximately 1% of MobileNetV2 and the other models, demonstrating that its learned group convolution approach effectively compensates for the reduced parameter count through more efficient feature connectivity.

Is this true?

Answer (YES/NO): NO